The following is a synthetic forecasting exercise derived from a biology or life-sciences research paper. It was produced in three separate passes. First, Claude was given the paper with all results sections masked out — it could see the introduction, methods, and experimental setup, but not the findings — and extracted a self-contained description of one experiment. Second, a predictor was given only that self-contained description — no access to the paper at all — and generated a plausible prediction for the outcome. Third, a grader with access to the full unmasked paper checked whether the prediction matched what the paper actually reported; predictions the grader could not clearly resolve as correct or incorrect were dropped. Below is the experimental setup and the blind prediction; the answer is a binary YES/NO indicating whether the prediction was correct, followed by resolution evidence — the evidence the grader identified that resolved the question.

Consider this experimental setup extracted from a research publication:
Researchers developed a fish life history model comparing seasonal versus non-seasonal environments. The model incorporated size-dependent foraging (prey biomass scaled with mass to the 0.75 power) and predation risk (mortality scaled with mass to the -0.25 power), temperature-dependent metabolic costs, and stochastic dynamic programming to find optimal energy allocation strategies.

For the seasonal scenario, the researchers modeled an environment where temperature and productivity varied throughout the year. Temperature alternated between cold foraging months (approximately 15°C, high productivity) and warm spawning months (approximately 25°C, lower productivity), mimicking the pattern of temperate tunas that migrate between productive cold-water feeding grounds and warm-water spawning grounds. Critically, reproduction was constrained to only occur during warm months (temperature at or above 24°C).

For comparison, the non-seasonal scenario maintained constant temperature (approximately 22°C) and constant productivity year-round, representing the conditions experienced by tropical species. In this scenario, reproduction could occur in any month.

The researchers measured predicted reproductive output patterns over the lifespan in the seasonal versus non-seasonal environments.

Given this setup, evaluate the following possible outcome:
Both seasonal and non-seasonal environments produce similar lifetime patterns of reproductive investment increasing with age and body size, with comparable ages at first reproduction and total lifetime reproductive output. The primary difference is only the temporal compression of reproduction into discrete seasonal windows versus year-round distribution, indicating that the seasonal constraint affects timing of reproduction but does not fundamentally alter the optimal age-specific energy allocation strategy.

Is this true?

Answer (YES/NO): NO